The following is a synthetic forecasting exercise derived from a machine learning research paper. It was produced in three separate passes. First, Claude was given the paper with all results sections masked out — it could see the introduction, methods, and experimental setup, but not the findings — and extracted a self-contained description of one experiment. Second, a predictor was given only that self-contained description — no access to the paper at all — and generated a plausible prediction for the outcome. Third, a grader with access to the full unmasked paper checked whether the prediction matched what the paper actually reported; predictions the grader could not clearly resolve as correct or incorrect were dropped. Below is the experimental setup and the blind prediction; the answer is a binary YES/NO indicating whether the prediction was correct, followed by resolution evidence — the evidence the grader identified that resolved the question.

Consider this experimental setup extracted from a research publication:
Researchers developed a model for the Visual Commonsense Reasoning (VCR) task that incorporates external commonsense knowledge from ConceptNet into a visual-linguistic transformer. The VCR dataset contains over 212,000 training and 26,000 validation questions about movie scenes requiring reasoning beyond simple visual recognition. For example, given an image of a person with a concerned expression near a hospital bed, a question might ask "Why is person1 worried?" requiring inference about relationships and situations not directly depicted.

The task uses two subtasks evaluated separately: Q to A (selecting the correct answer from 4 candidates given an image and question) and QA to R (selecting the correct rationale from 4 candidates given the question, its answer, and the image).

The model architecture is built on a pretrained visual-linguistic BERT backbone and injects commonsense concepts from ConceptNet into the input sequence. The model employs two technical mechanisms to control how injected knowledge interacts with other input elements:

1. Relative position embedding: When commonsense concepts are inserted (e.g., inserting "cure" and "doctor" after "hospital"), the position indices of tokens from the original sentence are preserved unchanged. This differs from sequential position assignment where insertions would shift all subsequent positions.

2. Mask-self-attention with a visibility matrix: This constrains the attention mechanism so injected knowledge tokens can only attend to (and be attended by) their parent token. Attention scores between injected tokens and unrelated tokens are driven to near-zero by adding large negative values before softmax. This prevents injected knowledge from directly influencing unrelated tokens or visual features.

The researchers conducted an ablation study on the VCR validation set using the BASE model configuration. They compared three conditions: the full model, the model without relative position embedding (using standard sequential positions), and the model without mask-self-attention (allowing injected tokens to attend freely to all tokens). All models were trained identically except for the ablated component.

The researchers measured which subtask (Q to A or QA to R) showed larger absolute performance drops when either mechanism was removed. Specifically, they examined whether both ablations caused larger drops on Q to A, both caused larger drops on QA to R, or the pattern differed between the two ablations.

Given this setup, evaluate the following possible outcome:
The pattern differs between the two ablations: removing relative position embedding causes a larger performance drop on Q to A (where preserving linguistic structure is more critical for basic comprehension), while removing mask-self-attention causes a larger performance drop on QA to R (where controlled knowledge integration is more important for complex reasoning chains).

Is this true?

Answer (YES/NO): NO